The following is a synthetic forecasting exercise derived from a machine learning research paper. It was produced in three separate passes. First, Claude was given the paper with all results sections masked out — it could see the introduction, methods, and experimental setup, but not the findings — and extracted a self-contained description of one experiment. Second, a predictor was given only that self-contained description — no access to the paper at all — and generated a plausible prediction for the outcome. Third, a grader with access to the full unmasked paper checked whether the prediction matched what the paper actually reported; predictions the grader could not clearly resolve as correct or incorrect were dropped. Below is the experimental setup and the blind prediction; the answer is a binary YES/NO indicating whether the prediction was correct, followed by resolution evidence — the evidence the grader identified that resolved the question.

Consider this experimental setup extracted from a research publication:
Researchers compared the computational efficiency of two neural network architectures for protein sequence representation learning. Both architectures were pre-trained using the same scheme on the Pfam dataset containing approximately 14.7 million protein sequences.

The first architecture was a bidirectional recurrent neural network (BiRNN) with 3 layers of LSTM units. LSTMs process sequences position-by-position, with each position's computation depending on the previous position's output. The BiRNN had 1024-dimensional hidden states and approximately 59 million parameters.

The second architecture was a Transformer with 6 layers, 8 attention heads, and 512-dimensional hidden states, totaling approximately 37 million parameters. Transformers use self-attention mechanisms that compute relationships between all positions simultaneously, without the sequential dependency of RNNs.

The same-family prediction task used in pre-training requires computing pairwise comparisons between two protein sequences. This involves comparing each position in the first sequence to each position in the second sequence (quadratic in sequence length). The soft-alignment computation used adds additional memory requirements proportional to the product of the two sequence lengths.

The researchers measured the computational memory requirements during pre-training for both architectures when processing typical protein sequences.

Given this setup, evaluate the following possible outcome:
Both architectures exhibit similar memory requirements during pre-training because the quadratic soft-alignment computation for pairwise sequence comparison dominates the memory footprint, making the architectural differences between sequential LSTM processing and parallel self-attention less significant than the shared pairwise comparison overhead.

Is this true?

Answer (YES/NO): NO